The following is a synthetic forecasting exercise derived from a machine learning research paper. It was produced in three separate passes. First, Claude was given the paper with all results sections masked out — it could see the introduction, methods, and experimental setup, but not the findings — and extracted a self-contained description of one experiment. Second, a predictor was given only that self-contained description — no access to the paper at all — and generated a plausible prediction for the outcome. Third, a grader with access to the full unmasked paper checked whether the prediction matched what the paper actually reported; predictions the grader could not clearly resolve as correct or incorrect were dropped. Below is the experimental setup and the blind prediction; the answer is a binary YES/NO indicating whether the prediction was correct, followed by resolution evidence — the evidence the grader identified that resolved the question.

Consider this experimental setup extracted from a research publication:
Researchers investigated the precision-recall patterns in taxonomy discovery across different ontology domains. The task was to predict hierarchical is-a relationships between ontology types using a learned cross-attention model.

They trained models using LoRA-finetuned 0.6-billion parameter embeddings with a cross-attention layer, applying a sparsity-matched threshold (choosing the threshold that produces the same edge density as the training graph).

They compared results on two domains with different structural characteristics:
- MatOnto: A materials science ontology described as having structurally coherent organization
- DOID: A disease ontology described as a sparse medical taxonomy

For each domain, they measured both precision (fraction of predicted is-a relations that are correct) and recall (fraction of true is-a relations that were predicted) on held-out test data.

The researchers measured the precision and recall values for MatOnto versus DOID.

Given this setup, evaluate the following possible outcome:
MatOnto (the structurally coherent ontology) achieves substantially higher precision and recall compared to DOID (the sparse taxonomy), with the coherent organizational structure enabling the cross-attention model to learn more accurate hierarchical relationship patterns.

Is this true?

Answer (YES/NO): YES